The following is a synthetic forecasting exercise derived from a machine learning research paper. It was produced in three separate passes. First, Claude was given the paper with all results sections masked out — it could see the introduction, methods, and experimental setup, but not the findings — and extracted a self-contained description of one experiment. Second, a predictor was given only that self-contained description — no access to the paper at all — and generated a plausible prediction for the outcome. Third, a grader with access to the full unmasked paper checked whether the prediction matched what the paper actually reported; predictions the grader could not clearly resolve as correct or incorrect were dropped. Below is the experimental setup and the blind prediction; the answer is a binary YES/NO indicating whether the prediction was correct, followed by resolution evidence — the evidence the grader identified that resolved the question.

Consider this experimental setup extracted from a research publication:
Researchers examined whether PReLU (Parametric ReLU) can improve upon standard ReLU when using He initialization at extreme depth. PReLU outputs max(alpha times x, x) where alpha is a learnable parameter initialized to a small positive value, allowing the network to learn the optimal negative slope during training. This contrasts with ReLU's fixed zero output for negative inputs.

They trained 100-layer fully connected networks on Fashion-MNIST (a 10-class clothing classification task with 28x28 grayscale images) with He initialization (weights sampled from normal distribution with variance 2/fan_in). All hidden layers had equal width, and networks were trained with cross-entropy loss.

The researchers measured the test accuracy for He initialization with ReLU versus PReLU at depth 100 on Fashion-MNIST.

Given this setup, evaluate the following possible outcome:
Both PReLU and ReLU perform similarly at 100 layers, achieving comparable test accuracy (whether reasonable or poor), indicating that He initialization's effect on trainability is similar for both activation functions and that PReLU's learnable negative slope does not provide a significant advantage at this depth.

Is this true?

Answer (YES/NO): YES